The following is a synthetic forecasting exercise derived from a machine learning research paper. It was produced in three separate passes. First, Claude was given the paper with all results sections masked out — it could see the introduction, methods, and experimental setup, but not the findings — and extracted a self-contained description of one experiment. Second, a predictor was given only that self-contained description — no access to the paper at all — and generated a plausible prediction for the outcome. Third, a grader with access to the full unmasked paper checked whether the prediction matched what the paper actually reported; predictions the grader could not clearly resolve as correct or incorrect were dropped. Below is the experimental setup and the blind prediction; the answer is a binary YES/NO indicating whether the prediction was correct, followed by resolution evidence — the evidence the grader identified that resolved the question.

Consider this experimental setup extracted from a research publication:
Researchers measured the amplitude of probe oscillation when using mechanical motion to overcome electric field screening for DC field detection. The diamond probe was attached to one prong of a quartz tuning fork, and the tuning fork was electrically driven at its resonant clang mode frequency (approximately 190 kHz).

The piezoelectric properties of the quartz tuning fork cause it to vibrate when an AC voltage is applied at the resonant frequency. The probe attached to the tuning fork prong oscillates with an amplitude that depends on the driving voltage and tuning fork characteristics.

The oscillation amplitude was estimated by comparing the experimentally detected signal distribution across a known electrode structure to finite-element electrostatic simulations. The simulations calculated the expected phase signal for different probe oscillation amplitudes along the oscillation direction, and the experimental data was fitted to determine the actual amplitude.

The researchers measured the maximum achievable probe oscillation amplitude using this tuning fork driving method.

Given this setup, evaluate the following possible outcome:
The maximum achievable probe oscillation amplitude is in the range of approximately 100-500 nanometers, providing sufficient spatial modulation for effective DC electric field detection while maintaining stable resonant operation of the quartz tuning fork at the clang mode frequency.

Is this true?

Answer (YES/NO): NO